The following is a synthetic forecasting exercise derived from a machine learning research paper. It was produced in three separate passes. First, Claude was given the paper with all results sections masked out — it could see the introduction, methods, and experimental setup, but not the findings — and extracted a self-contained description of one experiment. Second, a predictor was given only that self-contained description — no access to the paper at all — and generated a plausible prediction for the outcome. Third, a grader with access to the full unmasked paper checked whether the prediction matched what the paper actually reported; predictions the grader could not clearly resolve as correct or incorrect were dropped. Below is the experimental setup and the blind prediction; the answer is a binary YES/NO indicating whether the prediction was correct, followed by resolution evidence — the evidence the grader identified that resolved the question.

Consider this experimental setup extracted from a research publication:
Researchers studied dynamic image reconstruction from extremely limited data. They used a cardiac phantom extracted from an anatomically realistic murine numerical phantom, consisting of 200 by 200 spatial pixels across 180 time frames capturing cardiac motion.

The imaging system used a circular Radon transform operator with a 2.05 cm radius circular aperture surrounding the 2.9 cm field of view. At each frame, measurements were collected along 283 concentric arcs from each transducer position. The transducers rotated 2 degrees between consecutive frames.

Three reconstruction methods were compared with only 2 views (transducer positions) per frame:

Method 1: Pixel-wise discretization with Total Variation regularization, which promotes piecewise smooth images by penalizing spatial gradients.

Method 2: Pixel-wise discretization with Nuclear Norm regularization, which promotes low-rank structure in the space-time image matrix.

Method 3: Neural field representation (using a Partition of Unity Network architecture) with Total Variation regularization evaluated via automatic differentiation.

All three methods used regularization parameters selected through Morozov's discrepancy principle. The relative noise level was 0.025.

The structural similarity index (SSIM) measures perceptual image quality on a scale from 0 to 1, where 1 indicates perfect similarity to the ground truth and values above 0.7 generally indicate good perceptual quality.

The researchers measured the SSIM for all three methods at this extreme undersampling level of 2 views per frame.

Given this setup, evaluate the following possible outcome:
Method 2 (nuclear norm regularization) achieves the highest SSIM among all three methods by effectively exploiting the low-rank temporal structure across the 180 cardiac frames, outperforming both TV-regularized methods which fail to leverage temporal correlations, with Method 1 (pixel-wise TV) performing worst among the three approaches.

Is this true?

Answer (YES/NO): NO